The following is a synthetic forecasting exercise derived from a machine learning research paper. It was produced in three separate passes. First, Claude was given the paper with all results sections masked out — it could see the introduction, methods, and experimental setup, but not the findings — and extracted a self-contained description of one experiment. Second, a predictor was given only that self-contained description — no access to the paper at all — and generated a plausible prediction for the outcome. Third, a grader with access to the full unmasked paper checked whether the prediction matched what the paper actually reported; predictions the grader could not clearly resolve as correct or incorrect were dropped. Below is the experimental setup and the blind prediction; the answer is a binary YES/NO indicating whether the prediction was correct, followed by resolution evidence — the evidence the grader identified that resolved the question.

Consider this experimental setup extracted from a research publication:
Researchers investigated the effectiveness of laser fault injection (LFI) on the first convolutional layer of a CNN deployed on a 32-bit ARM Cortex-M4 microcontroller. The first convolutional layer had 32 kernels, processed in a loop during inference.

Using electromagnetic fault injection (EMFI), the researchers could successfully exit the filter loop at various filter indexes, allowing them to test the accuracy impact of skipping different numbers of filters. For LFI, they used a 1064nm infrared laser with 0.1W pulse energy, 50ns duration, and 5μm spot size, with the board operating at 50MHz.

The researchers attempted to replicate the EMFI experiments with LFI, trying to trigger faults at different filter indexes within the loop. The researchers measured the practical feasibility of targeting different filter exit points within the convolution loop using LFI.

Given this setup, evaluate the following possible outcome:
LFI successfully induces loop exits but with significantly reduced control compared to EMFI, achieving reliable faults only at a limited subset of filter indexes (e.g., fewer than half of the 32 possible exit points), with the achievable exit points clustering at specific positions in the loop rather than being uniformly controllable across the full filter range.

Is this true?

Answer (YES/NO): NO